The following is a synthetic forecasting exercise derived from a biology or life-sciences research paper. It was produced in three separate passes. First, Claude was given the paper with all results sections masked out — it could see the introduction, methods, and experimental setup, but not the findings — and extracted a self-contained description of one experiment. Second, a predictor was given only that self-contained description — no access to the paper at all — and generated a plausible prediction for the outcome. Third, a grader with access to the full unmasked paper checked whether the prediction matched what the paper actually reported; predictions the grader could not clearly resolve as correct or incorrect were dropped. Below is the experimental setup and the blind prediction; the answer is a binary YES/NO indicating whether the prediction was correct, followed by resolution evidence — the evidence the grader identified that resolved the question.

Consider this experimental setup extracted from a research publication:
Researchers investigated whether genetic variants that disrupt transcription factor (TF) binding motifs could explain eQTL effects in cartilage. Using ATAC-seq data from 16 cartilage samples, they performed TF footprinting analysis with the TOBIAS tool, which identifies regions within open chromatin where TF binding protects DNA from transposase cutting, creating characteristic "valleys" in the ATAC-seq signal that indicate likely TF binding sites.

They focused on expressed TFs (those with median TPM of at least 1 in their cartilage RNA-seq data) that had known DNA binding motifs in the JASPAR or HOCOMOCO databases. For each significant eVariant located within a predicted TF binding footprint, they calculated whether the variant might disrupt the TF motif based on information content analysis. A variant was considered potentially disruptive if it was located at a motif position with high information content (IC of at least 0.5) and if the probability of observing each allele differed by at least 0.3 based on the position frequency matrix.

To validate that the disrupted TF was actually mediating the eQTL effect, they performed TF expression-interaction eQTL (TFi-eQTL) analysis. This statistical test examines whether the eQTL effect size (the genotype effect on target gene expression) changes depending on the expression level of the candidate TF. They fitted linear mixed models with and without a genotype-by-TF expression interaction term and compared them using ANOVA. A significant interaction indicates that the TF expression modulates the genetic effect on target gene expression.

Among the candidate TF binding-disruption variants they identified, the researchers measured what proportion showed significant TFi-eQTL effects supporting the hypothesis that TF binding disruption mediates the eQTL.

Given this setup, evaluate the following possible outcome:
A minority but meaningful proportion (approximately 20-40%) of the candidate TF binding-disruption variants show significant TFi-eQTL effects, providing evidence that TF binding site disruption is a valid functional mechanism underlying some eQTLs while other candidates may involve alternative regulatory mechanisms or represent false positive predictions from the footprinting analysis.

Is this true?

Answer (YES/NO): NO